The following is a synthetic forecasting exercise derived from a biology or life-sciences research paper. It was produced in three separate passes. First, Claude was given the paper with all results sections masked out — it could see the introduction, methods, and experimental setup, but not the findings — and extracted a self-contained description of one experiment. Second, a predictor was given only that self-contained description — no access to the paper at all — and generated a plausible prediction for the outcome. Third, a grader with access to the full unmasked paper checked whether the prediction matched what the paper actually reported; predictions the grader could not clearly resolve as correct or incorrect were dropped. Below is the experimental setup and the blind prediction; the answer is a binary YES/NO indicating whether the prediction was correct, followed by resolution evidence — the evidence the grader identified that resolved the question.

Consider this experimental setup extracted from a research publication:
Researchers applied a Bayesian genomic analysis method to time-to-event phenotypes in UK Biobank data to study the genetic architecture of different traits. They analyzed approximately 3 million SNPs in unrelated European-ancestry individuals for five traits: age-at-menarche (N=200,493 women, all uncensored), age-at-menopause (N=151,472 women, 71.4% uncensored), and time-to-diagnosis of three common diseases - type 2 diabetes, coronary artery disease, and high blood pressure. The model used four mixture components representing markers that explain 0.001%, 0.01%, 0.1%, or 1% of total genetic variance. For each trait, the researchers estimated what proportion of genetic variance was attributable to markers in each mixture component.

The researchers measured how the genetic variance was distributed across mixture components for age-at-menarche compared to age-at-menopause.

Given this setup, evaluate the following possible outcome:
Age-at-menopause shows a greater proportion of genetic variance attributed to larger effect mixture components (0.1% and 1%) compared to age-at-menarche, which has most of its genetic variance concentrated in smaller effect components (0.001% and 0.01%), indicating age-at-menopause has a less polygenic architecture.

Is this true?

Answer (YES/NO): YES